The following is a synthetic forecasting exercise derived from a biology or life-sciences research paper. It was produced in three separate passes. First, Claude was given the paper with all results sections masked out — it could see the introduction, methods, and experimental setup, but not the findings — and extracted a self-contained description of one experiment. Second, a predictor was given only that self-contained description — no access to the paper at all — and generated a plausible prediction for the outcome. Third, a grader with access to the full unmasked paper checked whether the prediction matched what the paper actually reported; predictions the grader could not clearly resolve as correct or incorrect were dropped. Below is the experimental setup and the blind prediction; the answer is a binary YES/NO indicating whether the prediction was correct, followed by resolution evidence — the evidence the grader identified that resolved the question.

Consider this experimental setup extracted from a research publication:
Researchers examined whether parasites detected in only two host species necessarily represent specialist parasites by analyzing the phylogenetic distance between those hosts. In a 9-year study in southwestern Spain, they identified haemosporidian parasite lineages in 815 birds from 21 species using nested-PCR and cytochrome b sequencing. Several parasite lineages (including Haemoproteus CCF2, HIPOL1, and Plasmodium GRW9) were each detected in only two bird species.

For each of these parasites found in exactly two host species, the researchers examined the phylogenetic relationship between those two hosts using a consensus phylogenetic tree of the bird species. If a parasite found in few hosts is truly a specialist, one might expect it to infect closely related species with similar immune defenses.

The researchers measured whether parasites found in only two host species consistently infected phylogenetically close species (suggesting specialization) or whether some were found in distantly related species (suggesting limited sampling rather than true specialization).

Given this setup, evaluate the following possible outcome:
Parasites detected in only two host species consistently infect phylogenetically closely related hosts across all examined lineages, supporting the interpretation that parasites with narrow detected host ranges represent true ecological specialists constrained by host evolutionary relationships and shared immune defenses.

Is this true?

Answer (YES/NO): NO